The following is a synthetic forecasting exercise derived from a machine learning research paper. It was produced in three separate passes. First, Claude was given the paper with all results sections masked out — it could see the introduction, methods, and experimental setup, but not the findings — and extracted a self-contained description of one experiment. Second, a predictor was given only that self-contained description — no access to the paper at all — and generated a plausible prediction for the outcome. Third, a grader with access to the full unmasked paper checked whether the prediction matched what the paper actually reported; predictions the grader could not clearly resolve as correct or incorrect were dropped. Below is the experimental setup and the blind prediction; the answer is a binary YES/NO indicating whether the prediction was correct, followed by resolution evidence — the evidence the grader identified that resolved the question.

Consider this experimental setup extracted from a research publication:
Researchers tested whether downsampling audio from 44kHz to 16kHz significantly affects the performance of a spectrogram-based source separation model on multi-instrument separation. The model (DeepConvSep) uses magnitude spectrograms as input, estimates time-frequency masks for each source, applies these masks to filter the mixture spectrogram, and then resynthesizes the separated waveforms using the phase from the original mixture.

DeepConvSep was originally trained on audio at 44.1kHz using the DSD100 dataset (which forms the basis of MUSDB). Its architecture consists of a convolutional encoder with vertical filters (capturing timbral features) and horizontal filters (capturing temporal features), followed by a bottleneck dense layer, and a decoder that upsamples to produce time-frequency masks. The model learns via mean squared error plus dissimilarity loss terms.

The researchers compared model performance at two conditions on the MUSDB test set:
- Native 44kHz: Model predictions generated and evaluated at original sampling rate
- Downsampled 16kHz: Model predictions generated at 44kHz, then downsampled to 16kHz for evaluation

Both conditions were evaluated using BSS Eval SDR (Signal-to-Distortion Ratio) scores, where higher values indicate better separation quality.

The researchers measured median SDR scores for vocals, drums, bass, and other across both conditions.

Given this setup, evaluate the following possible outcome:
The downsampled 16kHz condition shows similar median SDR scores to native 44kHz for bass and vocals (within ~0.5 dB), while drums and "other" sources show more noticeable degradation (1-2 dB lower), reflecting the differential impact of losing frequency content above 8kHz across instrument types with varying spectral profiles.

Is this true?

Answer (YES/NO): NO